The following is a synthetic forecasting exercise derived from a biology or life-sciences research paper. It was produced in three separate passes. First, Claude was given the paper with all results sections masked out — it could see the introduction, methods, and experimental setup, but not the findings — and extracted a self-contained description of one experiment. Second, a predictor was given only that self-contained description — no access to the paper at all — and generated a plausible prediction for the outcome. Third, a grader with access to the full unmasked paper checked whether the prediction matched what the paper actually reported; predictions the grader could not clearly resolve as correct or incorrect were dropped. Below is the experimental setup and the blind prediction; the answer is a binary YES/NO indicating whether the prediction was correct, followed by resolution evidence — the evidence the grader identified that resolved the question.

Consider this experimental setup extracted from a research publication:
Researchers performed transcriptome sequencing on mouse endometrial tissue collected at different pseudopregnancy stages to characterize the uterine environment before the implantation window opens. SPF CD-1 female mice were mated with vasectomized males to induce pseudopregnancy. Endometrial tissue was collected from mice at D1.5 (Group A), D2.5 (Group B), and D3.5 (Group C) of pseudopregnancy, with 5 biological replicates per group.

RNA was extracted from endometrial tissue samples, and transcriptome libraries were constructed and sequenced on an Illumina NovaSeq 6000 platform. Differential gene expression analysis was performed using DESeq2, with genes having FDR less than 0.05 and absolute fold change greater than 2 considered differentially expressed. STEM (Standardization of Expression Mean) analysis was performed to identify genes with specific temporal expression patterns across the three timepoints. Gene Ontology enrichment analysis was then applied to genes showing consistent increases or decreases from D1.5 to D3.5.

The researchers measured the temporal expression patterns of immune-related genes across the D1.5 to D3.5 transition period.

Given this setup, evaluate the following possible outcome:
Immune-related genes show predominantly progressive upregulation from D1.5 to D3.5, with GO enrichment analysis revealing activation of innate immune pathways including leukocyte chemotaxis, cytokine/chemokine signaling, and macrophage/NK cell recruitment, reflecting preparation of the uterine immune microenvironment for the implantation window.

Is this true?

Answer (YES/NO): NO